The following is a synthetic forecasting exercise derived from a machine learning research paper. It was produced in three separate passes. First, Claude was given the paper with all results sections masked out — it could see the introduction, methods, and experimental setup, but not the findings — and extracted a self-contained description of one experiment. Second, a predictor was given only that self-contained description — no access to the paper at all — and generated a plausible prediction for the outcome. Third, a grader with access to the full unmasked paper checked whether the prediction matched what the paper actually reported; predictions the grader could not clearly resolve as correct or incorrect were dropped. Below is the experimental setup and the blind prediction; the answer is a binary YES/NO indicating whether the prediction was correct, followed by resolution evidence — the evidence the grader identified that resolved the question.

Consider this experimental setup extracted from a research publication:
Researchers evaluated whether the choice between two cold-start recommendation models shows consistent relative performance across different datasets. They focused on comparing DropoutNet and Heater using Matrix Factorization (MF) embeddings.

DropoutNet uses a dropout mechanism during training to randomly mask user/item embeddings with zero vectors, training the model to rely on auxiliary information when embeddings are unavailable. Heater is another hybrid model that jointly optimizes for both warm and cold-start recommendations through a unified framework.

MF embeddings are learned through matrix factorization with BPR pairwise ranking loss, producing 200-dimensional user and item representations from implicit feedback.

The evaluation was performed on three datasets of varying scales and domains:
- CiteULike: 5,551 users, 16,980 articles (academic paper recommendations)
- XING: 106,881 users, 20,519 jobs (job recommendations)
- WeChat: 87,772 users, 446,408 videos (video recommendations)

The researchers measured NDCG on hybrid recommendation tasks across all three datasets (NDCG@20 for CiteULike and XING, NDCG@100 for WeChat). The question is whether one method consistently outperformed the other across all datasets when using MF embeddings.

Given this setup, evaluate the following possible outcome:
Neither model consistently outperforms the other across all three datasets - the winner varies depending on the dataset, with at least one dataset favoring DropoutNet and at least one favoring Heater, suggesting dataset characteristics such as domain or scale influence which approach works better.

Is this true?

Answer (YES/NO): NO